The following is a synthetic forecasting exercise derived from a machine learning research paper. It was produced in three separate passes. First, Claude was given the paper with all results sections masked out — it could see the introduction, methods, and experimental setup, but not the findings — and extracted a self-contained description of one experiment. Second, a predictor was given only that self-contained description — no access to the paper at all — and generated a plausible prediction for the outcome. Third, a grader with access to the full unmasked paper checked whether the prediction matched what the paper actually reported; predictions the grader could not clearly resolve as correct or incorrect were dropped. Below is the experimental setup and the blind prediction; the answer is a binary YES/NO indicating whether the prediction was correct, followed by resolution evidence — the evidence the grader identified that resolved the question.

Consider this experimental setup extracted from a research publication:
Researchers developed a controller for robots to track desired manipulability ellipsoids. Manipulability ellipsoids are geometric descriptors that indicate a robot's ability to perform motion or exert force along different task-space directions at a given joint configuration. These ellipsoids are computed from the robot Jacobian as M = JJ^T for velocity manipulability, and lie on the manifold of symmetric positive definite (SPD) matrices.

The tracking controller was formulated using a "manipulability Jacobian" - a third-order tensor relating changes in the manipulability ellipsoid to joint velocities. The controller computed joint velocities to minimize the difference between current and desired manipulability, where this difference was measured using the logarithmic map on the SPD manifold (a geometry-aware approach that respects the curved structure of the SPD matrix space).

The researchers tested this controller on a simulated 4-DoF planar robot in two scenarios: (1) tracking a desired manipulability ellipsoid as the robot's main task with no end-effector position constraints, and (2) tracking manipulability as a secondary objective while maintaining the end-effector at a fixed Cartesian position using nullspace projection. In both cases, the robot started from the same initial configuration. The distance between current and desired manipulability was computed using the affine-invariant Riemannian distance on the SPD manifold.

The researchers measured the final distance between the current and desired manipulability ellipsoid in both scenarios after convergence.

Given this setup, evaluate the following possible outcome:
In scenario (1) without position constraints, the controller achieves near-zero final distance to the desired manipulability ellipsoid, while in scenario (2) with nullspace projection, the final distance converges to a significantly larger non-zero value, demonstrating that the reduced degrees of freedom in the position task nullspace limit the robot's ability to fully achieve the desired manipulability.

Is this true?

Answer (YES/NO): NO